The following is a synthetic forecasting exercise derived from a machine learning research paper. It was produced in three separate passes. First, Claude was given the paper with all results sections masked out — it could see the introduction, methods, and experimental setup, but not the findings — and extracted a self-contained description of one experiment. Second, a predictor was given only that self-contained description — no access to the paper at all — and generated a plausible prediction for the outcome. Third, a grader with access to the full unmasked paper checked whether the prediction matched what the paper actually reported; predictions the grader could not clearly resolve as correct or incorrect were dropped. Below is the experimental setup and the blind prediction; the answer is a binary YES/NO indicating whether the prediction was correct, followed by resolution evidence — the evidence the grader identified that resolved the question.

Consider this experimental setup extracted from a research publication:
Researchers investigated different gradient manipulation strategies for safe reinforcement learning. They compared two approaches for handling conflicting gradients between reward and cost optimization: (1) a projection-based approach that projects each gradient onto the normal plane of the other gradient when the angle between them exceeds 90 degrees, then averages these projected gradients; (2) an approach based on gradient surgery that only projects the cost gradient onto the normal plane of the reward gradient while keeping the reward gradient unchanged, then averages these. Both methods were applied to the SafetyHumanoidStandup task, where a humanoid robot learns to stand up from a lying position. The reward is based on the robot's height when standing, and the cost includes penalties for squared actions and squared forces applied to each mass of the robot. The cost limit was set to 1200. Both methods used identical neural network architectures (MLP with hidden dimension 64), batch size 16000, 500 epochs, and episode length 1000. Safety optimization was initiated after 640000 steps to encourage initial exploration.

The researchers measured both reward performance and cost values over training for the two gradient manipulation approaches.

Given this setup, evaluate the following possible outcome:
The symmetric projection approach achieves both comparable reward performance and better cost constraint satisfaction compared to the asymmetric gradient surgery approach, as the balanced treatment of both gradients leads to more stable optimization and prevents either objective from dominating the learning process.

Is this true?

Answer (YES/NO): NO